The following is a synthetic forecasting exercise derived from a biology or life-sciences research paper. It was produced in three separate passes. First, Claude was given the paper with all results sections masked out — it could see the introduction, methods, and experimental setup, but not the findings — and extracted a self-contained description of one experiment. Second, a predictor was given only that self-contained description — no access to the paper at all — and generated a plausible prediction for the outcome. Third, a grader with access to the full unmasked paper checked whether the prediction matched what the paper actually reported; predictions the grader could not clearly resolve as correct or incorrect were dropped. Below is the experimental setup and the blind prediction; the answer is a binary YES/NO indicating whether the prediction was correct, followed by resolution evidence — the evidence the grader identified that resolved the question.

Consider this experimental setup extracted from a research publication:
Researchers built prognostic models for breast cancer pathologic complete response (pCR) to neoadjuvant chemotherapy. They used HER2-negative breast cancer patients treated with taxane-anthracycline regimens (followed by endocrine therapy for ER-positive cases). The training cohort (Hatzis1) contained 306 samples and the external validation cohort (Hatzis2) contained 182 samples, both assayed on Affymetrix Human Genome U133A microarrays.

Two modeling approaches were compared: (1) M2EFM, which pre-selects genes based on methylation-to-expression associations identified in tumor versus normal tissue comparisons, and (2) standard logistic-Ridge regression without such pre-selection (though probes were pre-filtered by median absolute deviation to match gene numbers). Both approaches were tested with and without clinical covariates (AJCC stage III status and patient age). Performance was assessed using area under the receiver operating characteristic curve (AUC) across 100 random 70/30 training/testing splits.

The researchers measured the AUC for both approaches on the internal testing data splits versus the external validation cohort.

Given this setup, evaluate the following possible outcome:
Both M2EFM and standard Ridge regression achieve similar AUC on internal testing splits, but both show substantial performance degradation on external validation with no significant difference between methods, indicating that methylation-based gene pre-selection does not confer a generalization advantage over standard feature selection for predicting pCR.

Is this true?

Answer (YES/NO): NO